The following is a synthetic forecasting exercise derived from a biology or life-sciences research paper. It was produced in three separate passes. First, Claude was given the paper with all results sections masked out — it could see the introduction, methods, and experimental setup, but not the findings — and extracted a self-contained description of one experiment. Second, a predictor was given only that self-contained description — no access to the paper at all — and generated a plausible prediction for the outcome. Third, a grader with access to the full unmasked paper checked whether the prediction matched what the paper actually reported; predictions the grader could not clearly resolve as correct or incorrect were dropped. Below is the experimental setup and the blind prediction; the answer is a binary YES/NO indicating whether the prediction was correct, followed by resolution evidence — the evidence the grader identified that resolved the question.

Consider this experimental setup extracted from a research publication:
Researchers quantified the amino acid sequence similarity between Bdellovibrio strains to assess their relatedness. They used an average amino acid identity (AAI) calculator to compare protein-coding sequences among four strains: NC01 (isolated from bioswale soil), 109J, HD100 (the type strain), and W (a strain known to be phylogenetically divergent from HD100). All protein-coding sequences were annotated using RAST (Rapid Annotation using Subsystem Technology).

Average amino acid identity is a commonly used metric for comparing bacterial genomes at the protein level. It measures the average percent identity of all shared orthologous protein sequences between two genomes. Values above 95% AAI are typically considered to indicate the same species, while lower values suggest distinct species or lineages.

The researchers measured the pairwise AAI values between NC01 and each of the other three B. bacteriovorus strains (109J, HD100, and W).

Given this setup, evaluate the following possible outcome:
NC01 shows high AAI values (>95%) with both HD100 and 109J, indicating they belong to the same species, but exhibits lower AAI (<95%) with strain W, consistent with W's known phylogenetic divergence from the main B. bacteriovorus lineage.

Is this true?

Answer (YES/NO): NO